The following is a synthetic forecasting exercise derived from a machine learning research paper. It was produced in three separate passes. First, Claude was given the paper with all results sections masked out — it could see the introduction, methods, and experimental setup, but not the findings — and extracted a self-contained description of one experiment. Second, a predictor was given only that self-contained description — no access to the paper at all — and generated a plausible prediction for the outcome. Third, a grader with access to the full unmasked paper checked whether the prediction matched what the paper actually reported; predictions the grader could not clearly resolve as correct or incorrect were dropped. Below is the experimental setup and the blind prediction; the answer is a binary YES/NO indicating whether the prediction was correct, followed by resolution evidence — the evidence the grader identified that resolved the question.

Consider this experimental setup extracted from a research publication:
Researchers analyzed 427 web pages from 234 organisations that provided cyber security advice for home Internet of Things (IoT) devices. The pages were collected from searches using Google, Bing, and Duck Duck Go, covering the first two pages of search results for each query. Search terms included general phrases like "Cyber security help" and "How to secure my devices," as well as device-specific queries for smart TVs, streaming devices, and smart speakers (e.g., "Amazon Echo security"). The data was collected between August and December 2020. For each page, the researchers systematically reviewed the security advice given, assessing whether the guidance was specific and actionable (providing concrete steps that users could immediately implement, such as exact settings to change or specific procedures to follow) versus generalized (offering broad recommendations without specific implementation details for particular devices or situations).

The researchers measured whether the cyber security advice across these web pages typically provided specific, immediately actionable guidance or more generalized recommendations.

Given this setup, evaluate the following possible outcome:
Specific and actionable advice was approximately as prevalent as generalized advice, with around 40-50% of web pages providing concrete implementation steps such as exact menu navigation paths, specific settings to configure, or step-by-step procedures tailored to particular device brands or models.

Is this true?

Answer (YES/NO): NO